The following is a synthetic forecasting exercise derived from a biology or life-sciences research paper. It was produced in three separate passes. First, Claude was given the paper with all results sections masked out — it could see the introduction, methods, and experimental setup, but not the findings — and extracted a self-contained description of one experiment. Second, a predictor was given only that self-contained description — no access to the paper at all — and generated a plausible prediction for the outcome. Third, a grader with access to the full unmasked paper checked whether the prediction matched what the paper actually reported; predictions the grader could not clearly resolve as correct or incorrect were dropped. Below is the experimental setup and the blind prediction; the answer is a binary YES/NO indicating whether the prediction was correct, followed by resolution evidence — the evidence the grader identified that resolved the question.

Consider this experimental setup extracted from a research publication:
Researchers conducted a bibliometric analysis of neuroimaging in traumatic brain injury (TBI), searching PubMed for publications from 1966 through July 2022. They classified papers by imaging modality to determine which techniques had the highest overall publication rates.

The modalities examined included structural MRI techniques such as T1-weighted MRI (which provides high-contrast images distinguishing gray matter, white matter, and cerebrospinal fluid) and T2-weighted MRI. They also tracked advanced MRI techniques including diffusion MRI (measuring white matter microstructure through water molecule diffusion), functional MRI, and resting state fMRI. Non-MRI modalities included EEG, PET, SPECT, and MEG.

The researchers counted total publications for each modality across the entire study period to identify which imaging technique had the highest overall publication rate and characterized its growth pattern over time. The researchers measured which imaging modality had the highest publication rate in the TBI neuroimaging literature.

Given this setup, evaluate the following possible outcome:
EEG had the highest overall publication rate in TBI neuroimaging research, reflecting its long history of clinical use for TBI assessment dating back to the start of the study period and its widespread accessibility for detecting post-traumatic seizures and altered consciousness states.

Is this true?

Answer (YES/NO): NO